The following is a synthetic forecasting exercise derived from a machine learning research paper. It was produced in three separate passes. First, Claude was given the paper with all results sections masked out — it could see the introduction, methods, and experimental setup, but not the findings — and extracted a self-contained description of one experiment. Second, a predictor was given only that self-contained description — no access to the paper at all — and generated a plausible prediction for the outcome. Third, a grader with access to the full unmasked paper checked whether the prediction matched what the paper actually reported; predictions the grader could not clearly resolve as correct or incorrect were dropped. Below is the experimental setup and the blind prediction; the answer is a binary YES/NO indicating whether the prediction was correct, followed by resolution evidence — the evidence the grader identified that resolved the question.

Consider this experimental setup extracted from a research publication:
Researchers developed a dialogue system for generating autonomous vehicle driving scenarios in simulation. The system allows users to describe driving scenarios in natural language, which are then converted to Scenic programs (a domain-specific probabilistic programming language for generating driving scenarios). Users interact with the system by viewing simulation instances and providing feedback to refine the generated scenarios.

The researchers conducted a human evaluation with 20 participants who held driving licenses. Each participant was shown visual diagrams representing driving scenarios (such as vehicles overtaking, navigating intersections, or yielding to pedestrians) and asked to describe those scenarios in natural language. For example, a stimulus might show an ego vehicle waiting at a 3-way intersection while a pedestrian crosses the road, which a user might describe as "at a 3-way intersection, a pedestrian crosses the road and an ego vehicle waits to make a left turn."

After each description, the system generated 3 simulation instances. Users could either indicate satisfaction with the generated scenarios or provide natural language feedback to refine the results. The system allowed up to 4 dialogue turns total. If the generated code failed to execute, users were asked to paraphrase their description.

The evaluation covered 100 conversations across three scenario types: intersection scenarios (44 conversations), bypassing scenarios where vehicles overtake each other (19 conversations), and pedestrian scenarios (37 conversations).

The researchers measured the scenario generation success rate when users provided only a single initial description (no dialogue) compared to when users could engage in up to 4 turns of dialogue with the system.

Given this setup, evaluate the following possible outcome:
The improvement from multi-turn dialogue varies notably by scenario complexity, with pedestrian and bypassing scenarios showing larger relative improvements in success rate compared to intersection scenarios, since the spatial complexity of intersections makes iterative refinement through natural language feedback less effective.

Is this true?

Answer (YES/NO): NO